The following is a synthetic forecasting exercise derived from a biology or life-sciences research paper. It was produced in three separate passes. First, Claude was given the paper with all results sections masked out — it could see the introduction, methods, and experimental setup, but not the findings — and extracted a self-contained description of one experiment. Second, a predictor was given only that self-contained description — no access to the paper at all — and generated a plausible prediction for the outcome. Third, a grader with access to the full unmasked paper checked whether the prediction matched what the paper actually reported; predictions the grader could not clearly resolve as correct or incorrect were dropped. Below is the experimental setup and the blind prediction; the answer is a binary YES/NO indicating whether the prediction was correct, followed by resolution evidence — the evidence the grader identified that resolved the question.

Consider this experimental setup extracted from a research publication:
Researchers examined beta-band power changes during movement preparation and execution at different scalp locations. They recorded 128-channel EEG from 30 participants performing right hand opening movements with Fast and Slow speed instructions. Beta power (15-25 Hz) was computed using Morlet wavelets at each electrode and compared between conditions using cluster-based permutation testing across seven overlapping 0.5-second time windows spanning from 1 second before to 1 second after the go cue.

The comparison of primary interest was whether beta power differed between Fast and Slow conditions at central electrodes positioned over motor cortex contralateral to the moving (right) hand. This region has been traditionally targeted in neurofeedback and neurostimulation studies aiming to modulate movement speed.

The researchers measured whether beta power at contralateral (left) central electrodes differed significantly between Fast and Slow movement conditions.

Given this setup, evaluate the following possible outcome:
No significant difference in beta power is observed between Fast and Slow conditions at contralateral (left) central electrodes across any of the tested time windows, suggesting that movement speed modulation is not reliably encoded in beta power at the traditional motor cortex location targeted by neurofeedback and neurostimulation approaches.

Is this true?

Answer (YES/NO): YES